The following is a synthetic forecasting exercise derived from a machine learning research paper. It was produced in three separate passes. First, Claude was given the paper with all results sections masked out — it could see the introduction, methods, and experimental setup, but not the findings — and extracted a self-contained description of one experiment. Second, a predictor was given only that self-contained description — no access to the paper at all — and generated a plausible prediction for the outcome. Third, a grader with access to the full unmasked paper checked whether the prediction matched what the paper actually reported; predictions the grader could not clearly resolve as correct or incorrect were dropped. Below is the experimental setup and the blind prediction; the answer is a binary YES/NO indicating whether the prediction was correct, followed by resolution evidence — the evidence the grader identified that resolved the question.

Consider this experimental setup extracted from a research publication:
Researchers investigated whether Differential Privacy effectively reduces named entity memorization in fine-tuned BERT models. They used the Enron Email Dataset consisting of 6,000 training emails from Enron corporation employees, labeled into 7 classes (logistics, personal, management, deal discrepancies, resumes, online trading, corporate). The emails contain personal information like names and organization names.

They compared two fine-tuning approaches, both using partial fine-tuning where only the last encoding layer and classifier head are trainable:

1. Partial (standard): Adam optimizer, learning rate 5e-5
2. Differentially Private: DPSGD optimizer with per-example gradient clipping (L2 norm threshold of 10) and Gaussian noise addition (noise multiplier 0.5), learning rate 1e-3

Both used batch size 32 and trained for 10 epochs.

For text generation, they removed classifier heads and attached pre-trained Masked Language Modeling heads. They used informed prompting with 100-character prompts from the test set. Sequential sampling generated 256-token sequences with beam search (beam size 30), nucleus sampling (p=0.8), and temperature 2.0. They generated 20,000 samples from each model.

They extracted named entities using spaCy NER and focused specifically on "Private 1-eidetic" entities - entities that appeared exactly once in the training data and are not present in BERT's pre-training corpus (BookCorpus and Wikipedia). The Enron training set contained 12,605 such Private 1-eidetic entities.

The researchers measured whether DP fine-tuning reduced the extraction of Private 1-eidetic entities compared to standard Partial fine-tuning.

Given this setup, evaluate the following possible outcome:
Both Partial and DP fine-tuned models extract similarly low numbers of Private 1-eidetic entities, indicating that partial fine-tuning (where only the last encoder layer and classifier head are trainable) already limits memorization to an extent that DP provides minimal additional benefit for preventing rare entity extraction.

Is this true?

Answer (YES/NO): NO